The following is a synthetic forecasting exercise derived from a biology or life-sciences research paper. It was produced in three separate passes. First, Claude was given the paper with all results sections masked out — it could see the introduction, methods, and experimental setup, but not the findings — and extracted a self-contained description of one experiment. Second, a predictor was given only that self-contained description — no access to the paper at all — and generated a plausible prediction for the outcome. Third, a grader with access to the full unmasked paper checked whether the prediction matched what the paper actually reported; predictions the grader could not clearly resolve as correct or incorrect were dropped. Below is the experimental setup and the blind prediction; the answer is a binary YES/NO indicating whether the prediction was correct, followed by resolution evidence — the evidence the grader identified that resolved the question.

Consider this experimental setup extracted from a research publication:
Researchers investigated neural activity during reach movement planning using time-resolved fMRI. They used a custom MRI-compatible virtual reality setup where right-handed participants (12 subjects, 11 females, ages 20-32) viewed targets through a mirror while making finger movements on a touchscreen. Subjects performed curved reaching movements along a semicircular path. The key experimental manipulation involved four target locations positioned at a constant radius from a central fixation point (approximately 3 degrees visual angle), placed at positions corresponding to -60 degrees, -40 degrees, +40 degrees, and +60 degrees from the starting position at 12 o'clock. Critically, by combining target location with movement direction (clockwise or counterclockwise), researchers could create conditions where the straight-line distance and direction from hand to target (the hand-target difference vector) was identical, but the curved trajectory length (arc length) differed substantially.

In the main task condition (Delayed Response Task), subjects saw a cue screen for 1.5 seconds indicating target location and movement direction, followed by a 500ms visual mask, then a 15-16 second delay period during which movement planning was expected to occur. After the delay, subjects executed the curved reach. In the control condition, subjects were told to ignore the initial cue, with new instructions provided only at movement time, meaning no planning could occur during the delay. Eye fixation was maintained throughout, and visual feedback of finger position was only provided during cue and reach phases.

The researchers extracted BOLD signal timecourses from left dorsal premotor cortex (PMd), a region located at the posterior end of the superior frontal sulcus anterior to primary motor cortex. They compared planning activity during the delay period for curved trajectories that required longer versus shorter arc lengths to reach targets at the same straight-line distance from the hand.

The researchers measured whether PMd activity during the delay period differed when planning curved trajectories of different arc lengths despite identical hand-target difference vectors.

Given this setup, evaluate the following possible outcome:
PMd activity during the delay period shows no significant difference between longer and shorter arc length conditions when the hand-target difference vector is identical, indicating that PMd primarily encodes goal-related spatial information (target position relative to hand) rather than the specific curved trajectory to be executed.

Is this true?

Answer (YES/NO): NO